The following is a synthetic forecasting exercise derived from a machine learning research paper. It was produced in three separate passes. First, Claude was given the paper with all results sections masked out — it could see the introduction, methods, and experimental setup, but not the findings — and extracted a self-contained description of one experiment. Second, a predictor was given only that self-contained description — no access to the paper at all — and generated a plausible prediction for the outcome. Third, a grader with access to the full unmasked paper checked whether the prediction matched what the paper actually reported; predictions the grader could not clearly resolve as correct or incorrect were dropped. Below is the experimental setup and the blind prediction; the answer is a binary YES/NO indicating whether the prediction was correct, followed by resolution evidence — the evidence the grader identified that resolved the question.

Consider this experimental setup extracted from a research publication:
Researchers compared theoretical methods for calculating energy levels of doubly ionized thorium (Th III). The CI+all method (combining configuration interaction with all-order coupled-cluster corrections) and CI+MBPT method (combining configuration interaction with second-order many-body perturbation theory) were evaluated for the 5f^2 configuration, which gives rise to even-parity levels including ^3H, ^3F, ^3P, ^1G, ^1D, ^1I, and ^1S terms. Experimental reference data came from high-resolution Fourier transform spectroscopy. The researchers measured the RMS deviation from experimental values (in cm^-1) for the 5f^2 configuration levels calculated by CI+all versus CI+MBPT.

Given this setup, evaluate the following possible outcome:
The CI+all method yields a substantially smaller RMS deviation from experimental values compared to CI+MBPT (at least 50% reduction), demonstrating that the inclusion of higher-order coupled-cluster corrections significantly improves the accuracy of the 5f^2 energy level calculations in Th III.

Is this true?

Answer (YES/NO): NO